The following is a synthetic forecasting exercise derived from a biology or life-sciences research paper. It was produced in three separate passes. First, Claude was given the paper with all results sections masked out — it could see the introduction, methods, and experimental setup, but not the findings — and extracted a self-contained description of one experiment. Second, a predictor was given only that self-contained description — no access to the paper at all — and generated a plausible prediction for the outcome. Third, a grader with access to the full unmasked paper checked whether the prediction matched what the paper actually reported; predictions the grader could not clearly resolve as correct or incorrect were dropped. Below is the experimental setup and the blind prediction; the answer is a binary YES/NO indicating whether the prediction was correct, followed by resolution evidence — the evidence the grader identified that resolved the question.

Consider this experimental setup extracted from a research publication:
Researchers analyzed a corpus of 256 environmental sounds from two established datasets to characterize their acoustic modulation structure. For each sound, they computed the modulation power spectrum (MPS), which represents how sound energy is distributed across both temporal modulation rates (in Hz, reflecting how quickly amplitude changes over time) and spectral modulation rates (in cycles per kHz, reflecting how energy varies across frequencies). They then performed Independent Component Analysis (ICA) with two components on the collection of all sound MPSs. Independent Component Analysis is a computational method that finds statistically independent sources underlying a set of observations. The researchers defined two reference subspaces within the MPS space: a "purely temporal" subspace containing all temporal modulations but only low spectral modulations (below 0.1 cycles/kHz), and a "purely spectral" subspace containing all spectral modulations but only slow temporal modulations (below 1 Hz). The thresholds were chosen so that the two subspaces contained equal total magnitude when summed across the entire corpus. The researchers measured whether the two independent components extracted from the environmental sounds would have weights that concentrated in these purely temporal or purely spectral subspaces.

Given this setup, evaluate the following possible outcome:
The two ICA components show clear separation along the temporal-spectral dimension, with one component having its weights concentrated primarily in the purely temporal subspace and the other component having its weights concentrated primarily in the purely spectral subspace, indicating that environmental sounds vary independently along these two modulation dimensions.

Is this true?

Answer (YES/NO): YES